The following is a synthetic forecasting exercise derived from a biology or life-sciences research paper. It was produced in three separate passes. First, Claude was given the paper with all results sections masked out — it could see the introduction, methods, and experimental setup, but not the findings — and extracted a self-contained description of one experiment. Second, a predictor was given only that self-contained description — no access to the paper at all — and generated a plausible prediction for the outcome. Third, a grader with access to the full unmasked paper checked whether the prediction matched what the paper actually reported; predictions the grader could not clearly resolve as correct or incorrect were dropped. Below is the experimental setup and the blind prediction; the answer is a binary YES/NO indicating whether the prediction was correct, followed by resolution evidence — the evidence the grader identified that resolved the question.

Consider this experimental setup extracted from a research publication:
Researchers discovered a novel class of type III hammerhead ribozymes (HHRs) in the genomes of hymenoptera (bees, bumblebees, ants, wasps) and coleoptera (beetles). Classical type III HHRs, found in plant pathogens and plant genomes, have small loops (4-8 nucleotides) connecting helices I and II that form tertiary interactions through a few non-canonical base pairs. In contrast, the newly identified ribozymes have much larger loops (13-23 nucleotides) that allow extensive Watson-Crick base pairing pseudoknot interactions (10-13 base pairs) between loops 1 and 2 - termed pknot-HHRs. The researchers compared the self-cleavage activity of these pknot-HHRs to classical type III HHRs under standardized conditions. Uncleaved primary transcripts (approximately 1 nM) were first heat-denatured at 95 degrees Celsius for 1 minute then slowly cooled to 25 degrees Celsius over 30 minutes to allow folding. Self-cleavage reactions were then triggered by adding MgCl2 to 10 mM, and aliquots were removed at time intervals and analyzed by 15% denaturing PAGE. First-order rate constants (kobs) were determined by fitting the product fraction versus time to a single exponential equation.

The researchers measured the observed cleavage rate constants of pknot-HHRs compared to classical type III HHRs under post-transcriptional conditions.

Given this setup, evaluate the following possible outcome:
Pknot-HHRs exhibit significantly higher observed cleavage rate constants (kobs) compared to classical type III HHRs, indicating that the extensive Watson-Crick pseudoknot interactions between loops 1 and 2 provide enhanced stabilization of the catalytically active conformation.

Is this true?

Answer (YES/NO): NO